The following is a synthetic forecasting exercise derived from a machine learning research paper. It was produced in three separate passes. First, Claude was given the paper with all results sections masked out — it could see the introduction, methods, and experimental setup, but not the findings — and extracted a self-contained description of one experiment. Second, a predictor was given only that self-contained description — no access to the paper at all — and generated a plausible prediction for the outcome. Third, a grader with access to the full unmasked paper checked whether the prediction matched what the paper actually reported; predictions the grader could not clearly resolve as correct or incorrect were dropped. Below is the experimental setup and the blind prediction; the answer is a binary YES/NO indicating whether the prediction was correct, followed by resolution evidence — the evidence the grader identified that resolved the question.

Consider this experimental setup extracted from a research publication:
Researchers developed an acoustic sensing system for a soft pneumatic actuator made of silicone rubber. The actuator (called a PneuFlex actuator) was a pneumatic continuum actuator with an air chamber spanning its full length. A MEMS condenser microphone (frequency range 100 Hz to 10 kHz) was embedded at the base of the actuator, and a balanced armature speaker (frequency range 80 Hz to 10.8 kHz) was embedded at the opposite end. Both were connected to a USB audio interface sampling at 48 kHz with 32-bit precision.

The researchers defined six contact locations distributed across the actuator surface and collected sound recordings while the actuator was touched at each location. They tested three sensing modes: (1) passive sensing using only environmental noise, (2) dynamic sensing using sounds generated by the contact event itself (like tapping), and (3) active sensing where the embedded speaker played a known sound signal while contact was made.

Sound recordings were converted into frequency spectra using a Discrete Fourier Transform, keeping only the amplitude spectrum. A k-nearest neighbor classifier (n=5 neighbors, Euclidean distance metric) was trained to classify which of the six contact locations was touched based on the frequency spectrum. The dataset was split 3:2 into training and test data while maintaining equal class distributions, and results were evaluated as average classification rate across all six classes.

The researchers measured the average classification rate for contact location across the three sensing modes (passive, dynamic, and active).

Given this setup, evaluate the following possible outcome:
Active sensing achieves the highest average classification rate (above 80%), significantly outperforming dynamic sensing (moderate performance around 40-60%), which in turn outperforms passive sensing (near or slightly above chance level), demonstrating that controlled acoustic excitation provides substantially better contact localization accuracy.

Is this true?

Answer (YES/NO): NO